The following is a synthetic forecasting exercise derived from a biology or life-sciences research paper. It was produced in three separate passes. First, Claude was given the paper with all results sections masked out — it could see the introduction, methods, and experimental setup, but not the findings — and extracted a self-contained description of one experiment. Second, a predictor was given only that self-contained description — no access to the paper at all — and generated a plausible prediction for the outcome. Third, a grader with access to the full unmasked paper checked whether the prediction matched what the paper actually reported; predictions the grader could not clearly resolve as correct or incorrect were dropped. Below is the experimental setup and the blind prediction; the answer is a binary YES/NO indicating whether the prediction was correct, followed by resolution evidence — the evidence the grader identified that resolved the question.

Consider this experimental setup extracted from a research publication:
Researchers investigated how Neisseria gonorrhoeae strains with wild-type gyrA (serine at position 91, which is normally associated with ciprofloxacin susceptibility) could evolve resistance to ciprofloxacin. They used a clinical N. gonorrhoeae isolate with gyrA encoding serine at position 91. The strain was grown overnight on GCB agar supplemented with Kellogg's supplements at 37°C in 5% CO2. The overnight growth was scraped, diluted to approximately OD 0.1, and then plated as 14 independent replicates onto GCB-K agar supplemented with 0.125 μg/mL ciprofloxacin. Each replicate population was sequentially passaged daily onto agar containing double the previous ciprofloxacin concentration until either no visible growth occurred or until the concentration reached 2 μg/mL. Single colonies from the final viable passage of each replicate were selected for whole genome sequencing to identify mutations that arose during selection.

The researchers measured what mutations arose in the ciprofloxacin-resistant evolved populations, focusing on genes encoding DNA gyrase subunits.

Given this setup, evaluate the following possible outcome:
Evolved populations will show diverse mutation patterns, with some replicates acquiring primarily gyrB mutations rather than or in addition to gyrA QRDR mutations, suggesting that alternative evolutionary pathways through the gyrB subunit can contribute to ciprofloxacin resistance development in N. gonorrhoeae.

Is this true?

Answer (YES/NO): YES